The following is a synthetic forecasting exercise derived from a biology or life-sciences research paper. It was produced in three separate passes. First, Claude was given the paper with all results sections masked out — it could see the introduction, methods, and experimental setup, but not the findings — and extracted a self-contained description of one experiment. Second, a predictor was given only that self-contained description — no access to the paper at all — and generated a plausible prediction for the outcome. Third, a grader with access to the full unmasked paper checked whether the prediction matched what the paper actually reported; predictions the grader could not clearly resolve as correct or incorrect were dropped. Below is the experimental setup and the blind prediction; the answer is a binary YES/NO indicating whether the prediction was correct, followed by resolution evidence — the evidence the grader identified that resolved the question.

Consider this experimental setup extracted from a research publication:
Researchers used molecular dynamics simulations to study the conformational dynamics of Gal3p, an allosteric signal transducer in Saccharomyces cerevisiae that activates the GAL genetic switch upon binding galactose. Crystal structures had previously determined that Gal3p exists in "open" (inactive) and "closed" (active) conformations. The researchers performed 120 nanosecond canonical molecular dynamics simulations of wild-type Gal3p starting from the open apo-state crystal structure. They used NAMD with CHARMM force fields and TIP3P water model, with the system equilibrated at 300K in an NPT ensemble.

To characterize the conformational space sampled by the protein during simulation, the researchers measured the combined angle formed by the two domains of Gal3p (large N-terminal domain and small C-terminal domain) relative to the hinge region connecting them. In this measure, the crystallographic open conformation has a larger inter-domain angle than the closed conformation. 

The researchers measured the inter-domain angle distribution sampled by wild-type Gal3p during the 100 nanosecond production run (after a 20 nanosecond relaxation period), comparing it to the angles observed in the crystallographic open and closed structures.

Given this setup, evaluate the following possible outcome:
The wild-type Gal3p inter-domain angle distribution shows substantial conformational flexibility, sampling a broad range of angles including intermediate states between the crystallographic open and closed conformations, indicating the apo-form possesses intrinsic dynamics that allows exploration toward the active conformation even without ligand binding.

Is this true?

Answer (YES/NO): NO